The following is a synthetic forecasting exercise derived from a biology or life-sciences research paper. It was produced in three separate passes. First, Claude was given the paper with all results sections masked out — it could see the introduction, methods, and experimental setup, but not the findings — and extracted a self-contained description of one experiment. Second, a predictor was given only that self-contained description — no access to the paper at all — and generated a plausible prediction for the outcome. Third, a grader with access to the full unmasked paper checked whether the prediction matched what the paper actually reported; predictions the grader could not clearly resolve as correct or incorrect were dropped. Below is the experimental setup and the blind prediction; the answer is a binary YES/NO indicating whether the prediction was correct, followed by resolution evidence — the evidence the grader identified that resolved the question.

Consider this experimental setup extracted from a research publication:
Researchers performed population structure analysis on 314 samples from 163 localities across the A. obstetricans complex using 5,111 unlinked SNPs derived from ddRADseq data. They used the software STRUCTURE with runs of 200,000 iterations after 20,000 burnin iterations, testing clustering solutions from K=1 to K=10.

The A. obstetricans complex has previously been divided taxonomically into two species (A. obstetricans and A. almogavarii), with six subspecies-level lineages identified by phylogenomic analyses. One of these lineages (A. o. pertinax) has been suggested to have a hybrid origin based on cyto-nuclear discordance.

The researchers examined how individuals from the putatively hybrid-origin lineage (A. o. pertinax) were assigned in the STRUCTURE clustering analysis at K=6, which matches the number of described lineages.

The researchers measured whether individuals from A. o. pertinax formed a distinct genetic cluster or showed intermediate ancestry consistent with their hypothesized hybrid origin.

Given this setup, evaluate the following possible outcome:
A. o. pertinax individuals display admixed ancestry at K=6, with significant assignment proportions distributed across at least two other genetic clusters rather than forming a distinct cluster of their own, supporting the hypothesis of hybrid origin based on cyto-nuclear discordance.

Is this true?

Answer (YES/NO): NO